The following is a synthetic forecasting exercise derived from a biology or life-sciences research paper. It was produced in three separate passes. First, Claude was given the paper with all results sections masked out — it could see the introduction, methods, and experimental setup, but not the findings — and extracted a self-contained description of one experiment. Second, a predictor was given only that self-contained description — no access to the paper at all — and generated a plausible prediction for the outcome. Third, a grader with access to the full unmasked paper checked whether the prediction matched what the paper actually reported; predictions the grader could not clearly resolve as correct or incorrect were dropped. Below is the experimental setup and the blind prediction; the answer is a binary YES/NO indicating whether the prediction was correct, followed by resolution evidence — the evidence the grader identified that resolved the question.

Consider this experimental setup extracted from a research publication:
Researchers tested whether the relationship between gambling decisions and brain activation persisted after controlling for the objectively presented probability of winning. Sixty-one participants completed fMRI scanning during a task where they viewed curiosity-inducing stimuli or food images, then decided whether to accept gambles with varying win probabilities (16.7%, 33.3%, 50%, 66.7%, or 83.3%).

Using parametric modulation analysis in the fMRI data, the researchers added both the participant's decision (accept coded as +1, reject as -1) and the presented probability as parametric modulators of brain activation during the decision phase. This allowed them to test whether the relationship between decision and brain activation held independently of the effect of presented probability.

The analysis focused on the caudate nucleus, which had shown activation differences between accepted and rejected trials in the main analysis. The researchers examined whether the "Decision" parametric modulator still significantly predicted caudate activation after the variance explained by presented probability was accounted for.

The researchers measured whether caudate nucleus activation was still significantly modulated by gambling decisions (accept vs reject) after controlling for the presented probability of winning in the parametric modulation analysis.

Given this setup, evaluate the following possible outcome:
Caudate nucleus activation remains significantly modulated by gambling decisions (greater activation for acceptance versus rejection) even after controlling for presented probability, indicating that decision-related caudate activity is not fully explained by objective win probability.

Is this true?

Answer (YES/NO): YES